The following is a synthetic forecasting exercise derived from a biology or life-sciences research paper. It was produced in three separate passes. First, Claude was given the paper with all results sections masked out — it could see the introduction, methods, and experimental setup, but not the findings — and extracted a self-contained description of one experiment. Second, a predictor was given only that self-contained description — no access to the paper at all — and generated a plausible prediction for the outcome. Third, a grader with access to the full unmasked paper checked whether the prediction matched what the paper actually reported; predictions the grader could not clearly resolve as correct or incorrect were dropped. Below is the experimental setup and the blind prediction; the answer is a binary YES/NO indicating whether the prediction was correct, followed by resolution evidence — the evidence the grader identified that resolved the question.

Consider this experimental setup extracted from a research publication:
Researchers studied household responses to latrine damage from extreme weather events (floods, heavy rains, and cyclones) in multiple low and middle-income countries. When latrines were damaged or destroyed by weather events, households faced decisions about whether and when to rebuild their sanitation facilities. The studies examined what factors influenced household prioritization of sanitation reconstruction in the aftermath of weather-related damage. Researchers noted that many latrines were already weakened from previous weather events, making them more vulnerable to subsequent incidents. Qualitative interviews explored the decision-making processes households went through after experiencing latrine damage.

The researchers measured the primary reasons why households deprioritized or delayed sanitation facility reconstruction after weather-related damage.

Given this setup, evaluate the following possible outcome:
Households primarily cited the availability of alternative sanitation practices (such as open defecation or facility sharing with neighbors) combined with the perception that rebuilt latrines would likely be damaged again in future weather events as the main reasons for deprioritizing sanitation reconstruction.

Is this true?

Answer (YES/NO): NO